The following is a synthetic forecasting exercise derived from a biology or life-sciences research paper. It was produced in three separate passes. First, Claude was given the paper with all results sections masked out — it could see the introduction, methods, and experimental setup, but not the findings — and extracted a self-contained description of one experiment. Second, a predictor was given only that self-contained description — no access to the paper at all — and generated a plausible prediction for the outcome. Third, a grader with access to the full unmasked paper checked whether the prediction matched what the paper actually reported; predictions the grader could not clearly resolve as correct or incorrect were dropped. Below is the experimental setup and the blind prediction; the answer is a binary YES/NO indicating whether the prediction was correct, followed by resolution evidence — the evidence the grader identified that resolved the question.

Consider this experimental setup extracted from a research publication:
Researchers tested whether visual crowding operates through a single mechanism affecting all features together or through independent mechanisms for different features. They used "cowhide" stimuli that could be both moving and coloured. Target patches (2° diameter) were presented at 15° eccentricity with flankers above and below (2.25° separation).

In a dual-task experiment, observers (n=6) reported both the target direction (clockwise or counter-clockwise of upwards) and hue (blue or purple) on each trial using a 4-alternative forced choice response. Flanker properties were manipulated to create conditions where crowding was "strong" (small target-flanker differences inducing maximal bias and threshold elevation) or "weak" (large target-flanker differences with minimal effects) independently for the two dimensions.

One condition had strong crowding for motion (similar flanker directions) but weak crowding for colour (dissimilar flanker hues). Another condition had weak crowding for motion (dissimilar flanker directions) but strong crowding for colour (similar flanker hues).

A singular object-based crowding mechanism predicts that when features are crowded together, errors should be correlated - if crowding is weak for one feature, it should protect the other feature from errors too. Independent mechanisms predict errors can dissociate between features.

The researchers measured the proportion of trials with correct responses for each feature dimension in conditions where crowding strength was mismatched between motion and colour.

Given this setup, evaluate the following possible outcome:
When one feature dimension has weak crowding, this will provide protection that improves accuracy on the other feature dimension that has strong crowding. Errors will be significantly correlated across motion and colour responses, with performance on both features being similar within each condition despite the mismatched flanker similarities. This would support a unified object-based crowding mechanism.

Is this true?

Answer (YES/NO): NO